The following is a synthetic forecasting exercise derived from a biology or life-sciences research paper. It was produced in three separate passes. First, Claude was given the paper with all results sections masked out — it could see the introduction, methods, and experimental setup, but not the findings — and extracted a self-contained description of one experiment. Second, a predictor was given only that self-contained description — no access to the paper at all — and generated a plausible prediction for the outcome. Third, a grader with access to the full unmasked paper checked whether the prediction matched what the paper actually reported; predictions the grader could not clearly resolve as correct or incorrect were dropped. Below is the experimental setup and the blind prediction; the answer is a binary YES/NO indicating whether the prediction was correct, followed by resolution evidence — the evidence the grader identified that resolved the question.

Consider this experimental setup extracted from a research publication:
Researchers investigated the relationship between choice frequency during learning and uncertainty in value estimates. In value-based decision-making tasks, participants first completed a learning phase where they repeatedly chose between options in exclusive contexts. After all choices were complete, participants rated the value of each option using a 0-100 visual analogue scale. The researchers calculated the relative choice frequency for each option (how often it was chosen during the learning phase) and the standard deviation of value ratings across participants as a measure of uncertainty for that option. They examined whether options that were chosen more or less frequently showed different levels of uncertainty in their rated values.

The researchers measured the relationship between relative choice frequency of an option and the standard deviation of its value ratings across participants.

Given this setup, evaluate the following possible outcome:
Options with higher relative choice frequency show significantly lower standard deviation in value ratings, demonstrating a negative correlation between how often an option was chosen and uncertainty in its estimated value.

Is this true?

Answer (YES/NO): YES